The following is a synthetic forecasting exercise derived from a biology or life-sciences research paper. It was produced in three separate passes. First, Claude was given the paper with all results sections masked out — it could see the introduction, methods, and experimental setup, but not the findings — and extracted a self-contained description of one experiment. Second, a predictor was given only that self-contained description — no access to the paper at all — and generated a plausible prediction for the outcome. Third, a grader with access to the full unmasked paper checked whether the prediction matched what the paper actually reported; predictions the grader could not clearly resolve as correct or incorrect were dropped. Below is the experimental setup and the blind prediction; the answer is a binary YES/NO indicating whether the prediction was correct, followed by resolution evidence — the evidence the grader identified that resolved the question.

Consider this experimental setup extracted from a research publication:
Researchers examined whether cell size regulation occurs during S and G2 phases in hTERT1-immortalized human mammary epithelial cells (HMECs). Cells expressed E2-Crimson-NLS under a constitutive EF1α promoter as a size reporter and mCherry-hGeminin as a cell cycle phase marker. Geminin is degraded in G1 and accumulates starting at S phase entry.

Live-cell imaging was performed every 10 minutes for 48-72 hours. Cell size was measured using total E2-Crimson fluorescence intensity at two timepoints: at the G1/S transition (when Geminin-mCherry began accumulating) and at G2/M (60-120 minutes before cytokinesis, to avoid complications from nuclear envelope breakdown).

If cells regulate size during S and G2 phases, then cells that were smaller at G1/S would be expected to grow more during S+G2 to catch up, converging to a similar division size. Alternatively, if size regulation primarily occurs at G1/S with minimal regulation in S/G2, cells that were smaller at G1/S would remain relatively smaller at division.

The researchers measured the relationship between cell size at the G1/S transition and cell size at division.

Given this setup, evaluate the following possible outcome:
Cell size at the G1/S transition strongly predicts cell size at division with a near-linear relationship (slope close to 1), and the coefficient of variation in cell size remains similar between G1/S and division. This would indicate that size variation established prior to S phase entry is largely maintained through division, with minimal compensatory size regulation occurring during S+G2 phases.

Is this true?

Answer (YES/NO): YES